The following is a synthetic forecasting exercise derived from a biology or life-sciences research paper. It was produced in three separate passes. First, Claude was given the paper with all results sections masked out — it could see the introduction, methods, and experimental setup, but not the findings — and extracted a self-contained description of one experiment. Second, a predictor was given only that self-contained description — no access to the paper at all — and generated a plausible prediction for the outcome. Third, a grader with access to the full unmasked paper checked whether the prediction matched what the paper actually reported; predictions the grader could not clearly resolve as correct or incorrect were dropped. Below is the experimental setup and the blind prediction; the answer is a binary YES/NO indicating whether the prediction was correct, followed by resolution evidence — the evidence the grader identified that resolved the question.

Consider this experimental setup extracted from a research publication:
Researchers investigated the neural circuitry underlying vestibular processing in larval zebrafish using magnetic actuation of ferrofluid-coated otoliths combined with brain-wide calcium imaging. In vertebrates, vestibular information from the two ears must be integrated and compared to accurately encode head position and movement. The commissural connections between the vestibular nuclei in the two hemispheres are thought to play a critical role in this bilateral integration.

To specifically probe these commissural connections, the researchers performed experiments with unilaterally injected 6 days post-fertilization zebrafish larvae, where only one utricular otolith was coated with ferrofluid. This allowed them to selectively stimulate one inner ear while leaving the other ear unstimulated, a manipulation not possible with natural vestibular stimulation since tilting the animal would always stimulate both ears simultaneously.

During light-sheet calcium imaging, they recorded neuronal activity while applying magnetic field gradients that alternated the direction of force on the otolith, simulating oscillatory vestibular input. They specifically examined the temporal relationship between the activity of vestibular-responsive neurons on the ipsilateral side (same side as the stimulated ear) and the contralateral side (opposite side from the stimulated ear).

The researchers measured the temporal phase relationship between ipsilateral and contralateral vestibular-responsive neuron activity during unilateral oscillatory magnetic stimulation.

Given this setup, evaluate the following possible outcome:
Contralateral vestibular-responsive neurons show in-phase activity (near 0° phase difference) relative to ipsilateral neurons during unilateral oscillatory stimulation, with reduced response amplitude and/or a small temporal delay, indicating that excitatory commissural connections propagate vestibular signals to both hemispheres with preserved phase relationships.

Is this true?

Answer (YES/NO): NO